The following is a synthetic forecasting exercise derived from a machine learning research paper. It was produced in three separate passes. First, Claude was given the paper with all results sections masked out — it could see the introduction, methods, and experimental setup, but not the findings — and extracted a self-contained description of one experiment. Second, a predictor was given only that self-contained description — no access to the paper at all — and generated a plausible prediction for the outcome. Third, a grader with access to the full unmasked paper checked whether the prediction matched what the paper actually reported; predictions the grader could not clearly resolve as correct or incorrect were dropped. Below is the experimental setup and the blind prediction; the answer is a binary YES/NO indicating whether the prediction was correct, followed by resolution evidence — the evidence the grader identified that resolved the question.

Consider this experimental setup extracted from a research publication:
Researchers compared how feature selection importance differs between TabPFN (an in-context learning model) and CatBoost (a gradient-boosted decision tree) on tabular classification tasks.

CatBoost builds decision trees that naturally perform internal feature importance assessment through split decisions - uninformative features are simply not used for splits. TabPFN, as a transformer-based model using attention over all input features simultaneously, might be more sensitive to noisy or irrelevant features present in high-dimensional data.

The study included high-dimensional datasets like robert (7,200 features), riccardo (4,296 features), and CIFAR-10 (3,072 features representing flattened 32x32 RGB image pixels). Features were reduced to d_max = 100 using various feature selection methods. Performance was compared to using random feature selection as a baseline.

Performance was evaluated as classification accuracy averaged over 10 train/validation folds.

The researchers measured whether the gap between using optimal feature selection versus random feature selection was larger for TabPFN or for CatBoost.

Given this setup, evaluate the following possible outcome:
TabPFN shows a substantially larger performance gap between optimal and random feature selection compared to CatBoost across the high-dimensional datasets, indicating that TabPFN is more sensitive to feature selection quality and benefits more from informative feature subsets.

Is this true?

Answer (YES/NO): YES